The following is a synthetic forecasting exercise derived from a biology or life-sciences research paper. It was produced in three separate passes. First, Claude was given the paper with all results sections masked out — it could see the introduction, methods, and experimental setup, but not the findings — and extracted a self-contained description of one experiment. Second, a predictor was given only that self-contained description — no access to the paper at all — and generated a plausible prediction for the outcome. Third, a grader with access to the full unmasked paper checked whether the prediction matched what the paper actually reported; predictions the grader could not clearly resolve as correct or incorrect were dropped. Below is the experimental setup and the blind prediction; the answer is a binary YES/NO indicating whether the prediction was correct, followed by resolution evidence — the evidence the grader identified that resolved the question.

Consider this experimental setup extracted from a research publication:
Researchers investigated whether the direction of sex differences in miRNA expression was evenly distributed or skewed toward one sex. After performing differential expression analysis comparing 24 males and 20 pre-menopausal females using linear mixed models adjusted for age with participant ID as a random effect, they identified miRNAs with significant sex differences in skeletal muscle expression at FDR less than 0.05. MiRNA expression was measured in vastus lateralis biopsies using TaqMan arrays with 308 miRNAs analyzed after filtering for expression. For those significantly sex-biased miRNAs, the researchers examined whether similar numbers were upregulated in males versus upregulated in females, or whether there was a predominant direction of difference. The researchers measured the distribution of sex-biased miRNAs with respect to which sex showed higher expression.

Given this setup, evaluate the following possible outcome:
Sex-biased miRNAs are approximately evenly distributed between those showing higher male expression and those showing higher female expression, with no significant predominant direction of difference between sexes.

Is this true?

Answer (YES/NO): NO